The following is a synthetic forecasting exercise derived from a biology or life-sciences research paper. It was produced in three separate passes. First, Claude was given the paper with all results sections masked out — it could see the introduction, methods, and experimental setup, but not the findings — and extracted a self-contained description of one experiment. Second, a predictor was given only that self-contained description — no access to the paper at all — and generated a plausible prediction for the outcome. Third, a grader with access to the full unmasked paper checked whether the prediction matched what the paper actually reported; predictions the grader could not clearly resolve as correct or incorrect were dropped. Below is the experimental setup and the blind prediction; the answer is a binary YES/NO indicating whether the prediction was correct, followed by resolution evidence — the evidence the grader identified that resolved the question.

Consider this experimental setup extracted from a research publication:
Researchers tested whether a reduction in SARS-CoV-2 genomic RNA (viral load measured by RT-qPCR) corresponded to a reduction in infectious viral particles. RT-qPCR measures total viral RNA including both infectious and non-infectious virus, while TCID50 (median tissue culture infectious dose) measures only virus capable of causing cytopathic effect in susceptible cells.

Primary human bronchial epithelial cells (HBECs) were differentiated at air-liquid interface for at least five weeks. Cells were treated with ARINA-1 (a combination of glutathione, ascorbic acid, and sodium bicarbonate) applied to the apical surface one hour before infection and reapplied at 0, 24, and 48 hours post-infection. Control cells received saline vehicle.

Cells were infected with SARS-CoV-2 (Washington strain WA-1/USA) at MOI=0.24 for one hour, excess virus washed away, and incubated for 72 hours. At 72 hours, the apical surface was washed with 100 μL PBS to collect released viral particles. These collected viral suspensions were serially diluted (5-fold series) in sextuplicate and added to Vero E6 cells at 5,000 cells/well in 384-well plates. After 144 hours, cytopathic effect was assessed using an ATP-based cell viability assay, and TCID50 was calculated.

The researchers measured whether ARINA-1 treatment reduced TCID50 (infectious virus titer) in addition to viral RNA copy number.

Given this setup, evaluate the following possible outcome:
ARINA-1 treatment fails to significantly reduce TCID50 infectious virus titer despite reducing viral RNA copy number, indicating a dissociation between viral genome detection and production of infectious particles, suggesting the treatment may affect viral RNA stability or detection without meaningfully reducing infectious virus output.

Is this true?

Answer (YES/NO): NO